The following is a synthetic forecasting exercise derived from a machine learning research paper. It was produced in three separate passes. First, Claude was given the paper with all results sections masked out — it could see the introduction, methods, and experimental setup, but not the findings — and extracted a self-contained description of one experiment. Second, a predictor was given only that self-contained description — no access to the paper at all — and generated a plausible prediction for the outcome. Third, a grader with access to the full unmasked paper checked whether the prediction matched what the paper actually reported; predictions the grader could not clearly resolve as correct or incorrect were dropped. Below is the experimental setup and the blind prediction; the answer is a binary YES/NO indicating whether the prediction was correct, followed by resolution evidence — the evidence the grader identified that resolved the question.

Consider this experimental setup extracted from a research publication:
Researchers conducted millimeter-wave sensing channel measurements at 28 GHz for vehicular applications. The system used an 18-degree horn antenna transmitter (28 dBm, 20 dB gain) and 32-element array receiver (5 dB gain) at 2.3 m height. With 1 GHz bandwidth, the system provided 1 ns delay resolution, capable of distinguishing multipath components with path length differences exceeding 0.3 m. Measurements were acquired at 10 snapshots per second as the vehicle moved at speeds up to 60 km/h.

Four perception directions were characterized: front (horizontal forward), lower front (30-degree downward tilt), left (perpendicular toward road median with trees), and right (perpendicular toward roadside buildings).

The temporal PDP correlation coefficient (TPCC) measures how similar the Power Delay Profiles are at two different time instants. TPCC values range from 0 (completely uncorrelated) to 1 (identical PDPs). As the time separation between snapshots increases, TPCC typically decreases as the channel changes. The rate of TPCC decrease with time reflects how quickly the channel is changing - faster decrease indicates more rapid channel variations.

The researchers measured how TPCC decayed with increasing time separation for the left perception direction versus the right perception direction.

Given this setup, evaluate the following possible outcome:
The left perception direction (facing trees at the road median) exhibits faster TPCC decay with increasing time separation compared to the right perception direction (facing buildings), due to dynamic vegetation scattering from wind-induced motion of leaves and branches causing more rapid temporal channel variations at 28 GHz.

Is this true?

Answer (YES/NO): NO